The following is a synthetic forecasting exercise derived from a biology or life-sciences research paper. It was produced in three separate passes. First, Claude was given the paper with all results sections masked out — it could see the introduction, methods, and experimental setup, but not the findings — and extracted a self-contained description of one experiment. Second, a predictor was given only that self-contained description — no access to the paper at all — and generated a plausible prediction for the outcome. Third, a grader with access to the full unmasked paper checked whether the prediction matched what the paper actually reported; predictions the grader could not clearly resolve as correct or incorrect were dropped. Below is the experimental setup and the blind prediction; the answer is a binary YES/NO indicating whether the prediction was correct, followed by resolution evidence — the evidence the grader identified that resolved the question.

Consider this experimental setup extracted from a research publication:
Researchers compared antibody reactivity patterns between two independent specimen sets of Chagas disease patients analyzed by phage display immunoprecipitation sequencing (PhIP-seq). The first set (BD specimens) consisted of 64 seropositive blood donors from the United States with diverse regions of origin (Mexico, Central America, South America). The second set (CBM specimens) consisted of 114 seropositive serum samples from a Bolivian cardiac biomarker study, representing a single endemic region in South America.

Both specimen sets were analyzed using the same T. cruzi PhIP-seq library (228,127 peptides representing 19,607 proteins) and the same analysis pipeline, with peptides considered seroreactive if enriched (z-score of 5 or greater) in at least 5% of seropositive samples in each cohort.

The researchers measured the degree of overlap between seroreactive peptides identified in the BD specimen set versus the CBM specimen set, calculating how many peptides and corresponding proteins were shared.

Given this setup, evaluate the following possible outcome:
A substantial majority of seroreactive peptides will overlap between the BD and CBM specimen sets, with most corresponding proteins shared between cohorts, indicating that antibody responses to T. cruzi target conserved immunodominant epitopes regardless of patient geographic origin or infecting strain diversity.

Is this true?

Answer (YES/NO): NO